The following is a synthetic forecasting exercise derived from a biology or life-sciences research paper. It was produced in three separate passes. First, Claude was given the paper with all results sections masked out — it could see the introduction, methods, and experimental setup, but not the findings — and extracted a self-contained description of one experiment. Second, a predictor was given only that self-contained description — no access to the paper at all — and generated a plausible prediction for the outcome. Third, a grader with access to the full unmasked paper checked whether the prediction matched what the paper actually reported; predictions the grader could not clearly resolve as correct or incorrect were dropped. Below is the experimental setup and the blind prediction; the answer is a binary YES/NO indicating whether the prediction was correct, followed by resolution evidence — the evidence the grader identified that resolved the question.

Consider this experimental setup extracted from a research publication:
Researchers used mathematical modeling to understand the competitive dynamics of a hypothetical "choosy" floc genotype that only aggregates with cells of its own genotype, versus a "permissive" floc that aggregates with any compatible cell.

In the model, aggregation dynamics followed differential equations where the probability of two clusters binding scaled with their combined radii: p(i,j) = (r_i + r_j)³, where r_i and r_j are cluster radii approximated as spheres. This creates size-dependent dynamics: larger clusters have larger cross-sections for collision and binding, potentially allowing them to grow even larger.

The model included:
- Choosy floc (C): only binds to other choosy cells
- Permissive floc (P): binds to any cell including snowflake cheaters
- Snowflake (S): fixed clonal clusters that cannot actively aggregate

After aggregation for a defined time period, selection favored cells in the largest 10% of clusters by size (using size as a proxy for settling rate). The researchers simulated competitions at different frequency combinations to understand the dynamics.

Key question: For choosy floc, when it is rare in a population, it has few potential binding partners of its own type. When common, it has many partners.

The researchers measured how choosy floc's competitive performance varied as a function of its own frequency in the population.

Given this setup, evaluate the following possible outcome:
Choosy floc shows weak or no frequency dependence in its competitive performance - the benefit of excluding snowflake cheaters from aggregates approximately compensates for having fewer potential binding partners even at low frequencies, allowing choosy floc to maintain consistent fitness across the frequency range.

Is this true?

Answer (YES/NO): NO